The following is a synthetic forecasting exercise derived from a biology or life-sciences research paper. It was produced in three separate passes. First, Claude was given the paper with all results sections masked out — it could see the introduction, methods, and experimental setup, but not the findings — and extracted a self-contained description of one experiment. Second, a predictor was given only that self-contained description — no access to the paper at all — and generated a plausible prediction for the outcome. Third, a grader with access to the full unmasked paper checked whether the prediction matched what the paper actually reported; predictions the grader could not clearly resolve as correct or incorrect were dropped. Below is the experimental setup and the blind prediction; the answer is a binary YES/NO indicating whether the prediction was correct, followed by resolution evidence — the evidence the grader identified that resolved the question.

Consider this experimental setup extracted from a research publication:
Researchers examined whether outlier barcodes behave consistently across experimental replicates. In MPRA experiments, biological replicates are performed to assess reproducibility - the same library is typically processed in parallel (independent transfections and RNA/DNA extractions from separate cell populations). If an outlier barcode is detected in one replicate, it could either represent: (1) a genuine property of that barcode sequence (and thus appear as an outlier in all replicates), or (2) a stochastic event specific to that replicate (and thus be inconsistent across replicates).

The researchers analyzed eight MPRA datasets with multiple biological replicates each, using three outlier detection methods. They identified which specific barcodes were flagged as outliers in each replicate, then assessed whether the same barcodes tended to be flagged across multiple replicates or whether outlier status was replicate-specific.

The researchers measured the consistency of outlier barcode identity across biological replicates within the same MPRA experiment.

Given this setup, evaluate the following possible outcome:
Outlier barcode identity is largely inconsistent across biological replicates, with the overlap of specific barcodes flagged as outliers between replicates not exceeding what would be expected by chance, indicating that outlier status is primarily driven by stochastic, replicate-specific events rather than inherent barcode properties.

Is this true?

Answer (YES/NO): NO